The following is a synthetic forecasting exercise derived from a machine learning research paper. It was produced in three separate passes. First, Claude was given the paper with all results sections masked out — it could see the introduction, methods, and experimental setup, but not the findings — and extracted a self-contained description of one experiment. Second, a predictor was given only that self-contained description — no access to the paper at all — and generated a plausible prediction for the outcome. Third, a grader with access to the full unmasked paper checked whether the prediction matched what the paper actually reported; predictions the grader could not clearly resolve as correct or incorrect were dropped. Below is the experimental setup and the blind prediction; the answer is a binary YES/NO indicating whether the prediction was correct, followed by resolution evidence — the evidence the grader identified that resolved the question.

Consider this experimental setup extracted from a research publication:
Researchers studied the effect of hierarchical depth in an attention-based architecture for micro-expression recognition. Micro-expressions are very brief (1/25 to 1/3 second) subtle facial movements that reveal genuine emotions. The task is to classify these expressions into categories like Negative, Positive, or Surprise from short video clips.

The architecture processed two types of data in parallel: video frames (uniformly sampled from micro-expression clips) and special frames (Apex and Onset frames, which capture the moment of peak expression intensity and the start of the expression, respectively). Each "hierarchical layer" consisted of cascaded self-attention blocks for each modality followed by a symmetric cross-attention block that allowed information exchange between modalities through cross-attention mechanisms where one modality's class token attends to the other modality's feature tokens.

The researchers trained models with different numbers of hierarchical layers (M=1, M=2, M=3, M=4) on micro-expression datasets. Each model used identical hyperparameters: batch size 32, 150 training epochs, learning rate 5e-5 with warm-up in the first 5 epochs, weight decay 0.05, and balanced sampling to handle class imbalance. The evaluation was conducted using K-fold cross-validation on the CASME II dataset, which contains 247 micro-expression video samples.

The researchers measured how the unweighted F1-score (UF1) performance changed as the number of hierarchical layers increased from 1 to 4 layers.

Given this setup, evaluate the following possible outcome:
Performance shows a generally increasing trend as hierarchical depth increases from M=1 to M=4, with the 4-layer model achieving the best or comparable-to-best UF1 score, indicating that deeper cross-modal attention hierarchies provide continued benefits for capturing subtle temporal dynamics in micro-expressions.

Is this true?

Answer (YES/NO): NO